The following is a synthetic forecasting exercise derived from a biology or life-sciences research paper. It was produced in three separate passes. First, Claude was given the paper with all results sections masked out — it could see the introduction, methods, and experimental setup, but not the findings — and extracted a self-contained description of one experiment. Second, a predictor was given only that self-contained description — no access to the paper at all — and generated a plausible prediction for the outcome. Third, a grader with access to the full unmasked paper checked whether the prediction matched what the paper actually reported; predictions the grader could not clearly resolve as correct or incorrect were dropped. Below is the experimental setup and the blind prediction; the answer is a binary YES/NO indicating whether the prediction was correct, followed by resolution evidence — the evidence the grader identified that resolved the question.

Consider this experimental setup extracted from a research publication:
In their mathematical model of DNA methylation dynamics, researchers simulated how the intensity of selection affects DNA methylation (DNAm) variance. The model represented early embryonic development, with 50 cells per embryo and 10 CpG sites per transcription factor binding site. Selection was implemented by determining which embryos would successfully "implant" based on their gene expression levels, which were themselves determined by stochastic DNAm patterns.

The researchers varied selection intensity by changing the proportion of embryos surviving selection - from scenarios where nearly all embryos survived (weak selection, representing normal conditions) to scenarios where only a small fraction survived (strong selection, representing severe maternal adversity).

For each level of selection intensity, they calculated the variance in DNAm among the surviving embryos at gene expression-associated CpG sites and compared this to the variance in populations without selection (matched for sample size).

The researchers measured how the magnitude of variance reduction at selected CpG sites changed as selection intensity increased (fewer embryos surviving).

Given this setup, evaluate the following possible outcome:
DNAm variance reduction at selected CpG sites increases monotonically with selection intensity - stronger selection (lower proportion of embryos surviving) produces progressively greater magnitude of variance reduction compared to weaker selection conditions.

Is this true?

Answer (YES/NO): YES